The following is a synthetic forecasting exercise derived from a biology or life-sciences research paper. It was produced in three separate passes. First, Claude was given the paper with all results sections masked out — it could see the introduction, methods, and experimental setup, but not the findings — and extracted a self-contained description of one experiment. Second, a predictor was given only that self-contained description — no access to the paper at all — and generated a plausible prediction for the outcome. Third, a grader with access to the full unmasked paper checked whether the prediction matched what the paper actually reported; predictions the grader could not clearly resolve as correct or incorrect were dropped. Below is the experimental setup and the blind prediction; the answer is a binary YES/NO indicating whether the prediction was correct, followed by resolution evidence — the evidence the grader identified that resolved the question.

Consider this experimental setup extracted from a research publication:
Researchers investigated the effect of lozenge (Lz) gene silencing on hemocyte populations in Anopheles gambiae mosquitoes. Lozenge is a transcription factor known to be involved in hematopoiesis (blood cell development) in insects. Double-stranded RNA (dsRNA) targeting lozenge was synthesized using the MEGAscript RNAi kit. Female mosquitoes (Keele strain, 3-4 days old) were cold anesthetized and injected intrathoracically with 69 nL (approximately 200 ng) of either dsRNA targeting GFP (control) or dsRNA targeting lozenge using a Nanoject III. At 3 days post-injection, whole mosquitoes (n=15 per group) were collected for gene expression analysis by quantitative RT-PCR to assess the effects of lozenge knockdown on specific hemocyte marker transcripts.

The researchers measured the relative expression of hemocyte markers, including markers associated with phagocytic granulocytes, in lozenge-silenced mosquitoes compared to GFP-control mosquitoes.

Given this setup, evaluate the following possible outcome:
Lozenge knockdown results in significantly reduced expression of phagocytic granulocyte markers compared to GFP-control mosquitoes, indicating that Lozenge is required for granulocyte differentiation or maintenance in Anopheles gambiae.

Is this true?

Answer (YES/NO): NO